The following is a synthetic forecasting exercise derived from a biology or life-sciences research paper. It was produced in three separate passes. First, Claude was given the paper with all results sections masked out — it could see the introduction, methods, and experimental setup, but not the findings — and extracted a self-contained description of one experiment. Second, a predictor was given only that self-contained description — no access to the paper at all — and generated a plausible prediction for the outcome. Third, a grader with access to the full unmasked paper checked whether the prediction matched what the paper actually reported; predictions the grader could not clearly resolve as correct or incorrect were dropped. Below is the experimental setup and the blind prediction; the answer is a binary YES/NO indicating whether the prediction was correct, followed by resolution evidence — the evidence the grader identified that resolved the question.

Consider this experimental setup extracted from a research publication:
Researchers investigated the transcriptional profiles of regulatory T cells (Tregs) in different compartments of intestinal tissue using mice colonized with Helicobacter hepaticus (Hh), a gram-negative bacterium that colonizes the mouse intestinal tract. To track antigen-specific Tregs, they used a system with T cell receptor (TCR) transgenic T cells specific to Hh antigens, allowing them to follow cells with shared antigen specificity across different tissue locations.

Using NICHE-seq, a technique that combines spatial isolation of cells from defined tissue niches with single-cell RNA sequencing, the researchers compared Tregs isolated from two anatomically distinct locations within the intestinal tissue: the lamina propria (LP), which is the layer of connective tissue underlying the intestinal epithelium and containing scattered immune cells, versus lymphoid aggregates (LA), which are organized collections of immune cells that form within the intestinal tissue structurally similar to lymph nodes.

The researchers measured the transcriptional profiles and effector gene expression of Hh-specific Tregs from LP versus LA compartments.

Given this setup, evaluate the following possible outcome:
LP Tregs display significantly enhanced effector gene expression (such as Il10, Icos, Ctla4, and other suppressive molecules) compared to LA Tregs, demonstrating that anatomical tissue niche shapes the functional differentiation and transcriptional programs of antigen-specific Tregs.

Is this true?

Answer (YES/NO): YES